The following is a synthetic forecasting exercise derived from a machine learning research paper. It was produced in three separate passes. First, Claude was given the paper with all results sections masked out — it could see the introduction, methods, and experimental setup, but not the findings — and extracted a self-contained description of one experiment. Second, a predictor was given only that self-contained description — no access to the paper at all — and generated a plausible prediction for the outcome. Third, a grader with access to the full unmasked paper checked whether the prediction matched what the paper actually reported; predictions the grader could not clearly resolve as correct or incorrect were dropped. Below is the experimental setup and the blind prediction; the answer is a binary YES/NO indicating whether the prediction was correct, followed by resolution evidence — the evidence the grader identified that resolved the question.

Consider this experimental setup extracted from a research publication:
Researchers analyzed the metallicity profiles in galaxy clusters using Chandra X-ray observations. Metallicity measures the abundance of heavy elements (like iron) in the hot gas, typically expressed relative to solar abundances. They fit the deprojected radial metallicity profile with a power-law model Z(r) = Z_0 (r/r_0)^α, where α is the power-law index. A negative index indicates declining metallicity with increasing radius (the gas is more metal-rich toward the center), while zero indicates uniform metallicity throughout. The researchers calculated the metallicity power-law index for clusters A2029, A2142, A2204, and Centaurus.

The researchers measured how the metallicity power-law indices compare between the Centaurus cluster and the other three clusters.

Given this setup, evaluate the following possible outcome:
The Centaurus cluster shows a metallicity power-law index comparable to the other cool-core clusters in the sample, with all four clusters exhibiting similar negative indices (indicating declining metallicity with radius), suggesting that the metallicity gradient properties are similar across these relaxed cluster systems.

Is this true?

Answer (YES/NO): NO